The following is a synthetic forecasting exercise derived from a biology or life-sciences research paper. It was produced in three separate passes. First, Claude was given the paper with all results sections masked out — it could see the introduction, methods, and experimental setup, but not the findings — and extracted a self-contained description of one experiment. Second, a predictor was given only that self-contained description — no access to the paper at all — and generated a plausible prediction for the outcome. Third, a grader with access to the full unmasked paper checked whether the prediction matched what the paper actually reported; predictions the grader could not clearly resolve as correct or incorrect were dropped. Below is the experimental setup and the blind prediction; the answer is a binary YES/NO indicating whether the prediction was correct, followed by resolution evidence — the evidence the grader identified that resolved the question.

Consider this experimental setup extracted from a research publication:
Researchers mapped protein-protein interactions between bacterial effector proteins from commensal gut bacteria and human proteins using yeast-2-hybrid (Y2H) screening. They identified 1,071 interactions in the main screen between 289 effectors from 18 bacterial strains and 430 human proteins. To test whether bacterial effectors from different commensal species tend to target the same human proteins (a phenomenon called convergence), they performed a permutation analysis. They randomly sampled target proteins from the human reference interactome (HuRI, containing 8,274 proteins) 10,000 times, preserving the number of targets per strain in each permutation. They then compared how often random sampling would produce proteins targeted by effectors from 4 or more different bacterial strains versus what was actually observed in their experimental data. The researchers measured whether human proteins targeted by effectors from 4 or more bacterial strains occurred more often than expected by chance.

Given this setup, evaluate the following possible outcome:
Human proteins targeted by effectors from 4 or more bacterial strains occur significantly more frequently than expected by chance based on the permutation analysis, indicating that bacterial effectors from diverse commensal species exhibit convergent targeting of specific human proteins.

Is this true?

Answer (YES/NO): YES